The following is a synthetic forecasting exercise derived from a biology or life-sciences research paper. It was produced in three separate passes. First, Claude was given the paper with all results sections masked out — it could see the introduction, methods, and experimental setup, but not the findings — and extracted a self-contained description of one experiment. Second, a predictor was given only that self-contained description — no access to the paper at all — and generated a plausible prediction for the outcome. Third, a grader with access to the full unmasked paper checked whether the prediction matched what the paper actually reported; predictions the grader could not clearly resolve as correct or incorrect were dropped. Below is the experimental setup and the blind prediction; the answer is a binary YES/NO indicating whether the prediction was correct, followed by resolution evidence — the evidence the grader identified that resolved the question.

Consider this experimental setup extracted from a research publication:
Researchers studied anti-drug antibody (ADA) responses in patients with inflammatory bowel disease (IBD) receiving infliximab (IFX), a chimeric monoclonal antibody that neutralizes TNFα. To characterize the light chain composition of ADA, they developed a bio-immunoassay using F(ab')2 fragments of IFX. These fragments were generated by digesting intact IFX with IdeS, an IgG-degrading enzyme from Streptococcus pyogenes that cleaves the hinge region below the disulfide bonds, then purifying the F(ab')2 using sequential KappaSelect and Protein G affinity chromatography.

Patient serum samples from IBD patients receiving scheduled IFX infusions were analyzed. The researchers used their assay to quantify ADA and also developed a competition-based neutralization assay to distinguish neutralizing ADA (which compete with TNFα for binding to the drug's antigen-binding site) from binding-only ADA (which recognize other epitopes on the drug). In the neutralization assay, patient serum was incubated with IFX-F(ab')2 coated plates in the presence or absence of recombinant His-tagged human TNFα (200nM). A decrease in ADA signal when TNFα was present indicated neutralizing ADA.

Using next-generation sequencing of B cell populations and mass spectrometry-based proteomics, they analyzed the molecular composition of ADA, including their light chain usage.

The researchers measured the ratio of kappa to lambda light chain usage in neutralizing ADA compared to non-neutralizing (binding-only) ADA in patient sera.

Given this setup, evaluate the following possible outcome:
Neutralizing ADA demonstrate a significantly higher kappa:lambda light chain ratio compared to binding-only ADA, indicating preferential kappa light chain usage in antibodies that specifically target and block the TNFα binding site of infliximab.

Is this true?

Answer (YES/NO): NO